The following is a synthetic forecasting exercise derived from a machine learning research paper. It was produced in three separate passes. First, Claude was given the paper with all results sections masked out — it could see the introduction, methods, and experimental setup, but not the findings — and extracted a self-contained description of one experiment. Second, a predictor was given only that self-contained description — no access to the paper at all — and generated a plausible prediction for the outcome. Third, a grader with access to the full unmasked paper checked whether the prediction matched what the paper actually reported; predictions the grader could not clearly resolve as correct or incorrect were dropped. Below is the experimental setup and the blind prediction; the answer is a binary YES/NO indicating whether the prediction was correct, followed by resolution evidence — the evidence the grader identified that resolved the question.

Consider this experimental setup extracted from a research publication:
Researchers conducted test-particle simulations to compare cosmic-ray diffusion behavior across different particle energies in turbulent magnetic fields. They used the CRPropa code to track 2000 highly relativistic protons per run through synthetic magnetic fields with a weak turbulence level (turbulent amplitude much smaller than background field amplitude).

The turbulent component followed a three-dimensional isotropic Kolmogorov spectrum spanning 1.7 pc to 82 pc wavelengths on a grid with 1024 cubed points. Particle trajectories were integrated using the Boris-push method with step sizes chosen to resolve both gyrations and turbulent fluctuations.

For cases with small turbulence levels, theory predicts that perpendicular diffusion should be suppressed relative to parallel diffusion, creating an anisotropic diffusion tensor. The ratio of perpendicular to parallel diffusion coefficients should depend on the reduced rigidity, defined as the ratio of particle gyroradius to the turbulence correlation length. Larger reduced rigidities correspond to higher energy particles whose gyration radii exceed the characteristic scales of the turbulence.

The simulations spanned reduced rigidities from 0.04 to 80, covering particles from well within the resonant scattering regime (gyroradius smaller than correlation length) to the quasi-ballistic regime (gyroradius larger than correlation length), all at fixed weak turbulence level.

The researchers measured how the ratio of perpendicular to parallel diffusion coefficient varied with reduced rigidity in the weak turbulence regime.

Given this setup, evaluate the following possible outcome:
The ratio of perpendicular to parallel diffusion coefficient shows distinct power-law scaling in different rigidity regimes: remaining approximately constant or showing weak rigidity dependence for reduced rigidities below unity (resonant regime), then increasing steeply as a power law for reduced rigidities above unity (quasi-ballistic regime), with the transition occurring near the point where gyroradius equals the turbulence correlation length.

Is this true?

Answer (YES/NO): NO